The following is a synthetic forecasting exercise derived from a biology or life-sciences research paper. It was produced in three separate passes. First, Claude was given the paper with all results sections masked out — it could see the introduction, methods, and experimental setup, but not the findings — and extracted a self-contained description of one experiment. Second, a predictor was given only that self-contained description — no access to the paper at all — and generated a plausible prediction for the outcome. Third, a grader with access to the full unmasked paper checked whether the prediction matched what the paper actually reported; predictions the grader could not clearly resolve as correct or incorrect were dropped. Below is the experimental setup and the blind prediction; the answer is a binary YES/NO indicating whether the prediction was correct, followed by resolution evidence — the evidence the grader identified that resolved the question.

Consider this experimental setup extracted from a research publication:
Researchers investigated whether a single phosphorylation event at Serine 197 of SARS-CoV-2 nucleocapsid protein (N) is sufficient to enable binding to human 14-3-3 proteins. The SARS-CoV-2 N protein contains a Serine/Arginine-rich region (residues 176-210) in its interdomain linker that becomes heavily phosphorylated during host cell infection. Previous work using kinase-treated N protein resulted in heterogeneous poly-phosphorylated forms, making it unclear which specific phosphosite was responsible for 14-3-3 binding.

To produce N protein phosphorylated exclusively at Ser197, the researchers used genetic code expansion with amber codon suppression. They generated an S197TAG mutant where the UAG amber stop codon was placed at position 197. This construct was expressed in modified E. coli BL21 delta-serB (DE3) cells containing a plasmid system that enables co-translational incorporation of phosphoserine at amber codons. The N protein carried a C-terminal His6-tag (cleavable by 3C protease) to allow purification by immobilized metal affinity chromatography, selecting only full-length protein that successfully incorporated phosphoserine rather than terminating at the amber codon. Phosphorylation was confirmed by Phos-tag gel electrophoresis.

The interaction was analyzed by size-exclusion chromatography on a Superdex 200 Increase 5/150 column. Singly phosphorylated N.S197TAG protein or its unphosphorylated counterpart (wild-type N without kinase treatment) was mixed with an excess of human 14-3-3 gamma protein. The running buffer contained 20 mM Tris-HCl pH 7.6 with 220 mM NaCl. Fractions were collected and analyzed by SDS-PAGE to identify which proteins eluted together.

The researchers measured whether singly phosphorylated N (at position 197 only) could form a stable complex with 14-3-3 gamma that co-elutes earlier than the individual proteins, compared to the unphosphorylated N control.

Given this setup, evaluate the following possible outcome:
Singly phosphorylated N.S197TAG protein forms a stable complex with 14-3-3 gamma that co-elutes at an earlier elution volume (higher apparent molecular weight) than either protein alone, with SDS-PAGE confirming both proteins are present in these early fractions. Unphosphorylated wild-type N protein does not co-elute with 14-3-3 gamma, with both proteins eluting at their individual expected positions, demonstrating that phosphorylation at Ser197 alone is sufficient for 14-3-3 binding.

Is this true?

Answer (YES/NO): YES